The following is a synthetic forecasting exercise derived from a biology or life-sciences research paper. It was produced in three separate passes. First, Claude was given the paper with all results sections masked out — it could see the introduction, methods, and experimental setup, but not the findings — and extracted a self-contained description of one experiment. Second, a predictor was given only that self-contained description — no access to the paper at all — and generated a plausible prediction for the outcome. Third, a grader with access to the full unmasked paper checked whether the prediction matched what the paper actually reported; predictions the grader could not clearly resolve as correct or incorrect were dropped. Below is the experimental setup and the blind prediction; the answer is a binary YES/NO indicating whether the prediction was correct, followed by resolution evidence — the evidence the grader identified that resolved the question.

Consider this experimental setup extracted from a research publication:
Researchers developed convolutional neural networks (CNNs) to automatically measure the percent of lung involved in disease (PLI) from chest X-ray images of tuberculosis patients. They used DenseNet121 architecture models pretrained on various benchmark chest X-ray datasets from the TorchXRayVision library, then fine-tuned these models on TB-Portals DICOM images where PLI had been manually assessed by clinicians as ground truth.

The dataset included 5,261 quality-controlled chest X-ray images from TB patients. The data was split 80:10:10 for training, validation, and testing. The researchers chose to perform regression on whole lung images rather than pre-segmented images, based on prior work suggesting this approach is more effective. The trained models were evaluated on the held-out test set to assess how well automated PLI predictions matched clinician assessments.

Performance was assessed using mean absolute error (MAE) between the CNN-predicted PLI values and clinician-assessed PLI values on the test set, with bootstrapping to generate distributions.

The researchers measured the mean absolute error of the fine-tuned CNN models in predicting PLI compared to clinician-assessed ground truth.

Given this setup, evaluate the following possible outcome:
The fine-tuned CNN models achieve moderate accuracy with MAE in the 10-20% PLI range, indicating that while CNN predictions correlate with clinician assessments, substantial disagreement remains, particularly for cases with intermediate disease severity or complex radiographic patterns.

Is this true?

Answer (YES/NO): NO